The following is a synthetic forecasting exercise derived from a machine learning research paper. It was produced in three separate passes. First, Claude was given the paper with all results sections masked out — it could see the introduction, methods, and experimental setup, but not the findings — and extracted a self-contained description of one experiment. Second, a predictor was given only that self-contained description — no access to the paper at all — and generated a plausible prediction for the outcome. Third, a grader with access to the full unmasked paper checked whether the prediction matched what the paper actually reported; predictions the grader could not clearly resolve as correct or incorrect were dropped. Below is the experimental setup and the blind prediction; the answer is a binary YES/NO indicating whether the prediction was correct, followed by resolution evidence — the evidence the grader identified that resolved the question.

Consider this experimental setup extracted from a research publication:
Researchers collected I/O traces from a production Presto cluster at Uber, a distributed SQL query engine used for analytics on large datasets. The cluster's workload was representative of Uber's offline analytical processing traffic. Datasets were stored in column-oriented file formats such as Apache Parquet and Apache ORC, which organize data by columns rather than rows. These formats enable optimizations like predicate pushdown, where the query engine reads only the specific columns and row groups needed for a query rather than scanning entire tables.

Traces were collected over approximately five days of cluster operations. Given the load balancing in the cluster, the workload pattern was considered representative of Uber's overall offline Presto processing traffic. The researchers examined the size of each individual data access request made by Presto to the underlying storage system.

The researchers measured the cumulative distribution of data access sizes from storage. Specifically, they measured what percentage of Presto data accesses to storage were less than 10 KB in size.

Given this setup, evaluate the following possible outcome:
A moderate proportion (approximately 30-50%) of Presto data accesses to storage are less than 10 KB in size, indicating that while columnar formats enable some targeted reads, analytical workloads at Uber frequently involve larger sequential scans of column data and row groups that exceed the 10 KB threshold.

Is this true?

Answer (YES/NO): NO